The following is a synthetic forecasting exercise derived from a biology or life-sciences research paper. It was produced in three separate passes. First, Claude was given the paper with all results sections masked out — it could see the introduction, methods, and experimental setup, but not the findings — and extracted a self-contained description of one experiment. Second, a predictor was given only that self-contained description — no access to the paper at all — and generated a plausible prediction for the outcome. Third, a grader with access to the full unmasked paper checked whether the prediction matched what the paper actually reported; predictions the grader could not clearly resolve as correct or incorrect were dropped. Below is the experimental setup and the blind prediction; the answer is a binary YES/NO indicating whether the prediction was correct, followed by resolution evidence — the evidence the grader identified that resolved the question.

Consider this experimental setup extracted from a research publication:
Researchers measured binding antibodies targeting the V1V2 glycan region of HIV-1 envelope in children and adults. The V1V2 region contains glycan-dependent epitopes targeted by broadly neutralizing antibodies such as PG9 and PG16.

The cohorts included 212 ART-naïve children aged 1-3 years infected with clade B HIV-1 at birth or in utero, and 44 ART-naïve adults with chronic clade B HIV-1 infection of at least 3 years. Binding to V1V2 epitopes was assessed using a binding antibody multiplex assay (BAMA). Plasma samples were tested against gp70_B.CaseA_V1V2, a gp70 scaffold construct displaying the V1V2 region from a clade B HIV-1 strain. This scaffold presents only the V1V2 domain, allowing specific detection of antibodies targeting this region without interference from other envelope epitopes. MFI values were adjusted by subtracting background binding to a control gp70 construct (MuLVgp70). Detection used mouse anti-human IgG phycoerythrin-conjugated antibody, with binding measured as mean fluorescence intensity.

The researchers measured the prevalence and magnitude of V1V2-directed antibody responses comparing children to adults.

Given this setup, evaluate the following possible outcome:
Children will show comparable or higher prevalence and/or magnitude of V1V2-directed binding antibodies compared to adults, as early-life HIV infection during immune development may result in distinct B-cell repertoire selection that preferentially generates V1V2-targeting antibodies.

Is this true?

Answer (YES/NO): YES